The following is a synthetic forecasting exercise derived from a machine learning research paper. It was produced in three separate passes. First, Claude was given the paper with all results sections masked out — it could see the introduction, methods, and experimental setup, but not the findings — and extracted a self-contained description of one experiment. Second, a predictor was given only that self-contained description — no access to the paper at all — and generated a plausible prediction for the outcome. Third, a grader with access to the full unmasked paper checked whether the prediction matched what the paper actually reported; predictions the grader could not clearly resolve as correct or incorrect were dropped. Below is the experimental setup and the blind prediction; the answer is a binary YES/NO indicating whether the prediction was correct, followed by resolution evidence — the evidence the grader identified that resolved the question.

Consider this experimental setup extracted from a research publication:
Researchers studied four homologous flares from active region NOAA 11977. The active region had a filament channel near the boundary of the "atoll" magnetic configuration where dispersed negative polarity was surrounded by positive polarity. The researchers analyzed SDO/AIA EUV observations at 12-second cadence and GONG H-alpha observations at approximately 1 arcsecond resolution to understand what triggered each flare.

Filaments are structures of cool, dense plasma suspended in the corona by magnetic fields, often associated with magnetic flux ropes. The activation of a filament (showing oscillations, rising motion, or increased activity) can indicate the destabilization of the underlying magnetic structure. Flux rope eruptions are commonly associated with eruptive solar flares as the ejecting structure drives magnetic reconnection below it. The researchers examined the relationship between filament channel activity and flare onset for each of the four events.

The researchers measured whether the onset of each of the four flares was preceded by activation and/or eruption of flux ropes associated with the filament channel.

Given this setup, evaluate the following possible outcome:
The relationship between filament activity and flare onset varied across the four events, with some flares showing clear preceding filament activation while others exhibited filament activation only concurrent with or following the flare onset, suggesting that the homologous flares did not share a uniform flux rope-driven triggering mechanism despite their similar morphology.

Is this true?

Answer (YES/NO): NO